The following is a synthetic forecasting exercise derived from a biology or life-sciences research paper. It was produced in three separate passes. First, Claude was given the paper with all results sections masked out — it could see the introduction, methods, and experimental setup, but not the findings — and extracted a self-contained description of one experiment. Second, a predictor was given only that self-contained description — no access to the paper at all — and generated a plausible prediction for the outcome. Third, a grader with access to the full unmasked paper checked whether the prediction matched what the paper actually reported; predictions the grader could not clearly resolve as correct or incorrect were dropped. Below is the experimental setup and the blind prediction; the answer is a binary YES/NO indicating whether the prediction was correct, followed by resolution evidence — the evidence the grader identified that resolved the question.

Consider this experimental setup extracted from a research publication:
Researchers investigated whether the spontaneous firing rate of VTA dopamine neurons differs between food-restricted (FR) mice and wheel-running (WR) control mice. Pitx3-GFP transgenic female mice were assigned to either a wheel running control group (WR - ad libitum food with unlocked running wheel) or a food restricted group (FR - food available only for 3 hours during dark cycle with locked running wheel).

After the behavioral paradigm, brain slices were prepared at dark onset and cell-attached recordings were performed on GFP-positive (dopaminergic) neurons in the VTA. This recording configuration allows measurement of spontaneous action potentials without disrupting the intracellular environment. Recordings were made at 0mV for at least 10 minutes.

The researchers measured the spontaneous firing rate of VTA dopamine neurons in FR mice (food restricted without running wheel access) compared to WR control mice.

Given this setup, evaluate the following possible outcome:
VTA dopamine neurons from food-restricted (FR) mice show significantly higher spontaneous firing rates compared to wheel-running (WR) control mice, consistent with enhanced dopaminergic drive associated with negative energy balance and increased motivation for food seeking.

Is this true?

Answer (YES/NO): NO